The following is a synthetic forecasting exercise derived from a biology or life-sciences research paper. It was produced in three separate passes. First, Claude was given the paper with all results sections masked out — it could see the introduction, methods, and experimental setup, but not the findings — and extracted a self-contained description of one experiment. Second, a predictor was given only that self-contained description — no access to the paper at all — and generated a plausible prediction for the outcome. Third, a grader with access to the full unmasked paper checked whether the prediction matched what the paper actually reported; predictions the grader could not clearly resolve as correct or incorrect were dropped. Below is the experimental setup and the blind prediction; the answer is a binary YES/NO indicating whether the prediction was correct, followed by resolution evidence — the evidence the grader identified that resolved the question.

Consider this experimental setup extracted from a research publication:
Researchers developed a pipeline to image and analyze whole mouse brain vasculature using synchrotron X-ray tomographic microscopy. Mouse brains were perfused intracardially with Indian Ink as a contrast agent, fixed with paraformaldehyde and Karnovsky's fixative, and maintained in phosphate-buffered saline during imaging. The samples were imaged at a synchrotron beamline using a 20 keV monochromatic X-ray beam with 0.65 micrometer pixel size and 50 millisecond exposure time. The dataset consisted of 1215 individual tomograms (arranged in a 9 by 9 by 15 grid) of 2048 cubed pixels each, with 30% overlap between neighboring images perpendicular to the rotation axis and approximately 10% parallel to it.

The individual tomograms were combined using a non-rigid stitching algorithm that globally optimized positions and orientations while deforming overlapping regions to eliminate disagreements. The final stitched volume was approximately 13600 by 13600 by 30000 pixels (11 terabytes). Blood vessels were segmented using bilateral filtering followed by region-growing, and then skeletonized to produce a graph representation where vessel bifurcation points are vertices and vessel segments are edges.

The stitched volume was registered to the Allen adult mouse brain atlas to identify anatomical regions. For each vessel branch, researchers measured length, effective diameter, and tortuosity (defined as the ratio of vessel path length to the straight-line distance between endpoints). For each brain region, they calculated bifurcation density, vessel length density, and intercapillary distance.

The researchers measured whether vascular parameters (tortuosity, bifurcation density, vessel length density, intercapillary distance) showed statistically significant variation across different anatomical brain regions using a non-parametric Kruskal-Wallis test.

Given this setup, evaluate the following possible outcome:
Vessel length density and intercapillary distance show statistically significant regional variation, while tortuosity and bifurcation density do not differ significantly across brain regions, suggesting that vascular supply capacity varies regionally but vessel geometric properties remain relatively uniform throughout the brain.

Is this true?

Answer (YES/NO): NO